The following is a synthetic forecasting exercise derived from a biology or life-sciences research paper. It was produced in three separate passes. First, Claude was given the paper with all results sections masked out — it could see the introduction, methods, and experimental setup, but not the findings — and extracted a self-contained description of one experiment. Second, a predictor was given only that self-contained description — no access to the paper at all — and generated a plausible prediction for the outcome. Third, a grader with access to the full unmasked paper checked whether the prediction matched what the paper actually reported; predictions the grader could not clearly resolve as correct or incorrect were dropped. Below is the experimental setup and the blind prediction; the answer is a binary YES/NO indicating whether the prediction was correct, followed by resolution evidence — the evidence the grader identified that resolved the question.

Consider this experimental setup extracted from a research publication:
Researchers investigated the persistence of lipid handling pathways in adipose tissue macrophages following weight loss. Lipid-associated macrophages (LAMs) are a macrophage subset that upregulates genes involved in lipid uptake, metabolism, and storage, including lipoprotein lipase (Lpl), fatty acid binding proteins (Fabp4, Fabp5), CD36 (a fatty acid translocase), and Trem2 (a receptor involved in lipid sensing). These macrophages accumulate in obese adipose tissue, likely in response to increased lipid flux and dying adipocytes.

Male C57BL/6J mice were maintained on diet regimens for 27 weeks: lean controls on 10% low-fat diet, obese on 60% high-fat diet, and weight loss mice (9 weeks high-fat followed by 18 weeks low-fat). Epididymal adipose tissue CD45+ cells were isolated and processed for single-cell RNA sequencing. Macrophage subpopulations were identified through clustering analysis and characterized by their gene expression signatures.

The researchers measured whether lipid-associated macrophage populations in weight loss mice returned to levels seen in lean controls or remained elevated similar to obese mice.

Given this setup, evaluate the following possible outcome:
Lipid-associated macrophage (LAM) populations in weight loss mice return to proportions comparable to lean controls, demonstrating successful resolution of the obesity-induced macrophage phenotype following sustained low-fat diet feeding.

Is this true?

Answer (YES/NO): NO